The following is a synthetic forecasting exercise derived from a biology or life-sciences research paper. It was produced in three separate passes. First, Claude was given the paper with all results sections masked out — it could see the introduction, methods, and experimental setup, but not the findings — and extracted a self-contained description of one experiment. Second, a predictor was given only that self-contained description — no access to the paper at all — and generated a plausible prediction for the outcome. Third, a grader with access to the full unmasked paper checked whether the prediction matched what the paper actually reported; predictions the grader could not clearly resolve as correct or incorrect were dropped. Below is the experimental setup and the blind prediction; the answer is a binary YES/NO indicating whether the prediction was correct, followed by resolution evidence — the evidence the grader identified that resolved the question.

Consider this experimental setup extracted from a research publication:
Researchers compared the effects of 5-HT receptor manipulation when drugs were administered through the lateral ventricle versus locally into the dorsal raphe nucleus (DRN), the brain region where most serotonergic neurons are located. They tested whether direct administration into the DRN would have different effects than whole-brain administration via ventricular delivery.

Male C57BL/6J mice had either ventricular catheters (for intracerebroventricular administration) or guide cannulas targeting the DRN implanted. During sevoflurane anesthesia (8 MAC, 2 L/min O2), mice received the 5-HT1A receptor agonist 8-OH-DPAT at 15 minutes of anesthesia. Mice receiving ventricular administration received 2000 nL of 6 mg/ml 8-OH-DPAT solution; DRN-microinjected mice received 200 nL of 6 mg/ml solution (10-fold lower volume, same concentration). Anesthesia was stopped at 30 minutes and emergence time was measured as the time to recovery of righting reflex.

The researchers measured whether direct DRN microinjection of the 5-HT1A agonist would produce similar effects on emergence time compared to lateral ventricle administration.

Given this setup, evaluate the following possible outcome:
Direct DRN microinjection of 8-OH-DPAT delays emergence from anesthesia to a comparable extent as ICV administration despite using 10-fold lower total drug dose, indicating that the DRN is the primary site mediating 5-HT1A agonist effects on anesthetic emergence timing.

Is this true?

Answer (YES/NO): NO